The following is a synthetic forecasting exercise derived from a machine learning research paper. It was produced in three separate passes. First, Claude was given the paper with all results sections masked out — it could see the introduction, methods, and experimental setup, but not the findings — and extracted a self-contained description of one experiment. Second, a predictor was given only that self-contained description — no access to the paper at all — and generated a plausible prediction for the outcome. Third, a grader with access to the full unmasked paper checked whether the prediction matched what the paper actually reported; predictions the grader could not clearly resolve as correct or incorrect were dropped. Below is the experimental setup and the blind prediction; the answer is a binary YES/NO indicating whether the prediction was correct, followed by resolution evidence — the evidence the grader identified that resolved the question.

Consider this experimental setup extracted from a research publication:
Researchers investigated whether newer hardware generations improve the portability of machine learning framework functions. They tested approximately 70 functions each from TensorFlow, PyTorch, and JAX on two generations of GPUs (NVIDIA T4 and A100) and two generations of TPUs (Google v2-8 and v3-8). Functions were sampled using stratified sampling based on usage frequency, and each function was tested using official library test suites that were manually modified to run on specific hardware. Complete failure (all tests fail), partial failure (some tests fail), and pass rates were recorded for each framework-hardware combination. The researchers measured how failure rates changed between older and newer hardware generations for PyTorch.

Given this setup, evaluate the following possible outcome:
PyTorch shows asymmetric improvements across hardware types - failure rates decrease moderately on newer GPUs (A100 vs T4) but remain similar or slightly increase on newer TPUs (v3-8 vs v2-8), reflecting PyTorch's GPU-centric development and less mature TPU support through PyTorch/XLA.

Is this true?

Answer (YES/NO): NO